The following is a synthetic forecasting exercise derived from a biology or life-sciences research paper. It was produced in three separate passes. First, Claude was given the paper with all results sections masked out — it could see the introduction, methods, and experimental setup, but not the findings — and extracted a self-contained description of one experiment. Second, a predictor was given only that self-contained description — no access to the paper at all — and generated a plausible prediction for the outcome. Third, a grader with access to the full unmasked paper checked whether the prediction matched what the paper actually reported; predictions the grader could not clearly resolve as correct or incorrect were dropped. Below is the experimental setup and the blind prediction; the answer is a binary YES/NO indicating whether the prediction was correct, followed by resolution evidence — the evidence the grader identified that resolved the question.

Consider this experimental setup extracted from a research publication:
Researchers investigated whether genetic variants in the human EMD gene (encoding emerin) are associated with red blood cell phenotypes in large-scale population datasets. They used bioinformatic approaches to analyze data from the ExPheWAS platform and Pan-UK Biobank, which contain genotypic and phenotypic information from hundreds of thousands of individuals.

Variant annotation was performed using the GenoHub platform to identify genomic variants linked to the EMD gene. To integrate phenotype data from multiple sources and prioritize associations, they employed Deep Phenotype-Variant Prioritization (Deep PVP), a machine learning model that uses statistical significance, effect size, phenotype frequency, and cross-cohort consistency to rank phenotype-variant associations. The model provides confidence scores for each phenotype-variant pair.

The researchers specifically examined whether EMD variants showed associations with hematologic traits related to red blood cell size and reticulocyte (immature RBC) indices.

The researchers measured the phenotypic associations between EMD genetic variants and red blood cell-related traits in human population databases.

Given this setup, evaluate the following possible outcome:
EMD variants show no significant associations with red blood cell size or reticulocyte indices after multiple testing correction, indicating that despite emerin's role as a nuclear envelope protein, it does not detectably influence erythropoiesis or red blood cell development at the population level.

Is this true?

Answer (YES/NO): NO